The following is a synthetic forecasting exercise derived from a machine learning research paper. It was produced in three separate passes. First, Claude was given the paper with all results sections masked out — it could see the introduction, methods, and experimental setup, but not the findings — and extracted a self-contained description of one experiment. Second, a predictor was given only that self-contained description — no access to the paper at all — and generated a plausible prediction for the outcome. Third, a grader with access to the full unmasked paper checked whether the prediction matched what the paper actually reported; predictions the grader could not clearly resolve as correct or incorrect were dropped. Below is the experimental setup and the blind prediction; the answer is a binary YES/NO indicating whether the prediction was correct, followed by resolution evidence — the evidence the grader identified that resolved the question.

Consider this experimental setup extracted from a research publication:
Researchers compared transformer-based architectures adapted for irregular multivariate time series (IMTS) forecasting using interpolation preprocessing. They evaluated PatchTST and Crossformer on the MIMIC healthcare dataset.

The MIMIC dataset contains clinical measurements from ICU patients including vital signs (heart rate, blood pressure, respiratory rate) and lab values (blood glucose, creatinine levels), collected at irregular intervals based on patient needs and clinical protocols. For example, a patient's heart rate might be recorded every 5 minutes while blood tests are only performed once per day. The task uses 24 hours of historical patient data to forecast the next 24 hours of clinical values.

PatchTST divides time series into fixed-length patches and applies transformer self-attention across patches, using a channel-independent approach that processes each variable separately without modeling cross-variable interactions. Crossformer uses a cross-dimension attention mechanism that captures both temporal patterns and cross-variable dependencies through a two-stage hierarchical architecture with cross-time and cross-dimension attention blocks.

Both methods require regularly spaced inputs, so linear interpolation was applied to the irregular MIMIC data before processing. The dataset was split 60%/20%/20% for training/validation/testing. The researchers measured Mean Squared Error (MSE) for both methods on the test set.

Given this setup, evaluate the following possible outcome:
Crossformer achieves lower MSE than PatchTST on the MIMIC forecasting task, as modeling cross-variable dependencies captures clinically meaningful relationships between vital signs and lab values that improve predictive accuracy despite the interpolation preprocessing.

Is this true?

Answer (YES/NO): YES